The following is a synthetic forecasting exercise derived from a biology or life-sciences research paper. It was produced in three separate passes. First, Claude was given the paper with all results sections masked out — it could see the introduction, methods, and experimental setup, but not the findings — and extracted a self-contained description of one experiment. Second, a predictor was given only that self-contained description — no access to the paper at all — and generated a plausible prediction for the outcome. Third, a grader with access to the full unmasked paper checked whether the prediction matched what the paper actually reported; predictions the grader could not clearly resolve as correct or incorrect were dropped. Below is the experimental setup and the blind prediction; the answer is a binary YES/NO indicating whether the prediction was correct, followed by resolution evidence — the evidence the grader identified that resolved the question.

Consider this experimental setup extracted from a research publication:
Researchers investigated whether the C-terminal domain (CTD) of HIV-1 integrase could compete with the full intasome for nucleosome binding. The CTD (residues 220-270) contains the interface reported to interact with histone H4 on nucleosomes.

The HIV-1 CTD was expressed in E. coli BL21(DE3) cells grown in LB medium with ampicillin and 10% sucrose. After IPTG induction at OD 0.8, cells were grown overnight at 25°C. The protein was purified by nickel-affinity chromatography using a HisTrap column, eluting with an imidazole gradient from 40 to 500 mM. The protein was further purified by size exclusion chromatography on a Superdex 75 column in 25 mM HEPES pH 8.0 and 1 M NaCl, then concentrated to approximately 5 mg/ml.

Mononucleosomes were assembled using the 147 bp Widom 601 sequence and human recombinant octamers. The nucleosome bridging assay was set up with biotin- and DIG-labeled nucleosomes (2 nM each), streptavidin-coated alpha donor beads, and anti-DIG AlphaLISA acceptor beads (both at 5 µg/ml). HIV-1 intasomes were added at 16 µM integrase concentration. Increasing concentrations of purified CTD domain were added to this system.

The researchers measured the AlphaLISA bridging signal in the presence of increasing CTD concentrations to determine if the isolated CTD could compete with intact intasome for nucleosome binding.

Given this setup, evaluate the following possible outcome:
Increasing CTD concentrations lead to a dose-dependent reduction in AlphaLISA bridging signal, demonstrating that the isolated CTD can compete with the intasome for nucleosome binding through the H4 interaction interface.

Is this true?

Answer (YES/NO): NO